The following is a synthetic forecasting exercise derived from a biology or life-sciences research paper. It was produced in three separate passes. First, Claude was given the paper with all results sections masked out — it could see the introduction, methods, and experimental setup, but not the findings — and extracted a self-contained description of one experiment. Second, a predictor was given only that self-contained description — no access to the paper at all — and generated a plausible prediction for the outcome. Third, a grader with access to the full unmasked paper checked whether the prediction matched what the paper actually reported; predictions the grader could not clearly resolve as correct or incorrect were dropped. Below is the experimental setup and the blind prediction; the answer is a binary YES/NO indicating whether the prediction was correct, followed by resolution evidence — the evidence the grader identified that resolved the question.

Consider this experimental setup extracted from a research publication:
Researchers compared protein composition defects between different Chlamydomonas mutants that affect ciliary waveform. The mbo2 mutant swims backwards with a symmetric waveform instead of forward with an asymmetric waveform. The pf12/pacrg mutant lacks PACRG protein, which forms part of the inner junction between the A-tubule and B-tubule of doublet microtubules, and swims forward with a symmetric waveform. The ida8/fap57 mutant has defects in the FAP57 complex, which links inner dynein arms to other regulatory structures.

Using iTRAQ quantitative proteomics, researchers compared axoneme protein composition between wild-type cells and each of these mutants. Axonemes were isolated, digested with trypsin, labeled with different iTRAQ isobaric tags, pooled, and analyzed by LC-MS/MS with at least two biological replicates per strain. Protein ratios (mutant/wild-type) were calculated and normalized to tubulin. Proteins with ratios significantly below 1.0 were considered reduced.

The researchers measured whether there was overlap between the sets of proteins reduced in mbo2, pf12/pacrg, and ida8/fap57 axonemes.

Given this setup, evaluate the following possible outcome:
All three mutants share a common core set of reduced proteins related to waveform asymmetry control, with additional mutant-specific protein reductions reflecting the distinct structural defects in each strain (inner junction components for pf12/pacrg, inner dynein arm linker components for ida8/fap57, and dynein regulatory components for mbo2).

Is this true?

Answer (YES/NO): NO